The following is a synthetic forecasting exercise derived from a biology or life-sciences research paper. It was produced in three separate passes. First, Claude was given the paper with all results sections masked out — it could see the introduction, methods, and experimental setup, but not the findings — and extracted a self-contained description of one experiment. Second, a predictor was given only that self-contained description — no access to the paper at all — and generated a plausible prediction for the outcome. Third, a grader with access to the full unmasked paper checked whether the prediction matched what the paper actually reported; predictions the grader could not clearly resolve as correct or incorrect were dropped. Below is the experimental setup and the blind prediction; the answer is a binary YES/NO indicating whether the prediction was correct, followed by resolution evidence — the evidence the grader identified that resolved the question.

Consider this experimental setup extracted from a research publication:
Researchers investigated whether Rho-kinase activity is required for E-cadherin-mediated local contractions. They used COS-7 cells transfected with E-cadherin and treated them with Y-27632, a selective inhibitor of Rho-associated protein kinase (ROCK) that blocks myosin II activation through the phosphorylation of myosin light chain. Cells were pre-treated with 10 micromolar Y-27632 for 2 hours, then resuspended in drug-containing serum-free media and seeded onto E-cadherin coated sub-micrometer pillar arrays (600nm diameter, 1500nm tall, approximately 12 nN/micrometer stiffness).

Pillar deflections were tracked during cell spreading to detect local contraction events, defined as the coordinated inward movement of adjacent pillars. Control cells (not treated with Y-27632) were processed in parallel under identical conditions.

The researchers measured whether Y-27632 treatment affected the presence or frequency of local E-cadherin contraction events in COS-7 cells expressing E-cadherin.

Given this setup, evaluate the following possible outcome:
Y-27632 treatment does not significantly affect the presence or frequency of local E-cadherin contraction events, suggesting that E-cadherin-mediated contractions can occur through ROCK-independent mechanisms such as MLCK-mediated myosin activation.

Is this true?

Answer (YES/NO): NO